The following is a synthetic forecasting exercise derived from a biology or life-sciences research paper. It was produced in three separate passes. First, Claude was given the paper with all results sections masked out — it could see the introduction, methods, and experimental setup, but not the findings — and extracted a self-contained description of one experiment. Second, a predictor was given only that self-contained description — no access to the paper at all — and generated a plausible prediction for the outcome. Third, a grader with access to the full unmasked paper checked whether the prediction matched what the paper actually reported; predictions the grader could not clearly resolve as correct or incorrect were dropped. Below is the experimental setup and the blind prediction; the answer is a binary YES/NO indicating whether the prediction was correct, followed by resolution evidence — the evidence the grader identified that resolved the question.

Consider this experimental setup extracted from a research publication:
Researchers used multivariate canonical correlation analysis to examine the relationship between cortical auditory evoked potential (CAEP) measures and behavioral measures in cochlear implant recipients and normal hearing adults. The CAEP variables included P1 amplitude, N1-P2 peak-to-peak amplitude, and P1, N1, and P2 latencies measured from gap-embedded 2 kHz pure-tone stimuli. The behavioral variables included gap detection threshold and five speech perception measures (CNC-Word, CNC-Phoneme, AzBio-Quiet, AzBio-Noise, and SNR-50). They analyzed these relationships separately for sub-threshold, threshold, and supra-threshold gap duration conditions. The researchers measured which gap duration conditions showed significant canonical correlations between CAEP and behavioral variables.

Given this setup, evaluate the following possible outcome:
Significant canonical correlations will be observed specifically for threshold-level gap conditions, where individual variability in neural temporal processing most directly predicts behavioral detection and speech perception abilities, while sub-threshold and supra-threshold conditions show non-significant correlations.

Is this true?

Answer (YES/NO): NO